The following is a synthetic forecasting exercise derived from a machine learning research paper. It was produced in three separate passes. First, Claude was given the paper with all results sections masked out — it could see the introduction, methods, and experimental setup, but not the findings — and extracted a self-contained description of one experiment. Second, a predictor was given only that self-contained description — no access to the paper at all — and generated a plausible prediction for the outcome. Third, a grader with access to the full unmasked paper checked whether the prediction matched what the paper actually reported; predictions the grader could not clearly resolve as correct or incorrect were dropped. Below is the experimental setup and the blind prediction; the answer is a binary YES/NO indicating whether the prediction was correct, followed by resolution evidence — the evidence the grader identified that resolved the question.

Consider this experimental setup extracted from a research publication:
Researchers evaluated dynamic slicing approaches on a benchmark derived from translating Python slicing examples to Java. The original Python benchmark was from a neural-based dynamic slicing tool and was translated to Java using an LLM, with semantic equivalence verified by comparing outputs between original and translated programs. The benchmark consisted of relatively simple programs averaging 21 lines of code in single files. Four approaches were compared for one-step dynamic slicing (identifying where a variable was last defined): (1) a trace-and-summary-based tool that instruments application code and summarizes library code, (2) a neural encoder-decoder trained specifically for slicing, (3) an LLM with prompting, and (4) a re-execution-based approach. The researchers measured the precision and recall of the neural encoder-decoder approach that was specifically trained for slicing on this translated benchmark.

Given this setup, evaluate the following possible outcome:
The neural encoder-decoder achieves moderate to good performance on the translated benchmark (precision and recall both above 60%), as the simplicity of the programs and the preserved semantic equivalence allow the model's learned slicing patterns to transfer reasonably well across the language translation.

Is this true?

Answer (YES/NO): YES